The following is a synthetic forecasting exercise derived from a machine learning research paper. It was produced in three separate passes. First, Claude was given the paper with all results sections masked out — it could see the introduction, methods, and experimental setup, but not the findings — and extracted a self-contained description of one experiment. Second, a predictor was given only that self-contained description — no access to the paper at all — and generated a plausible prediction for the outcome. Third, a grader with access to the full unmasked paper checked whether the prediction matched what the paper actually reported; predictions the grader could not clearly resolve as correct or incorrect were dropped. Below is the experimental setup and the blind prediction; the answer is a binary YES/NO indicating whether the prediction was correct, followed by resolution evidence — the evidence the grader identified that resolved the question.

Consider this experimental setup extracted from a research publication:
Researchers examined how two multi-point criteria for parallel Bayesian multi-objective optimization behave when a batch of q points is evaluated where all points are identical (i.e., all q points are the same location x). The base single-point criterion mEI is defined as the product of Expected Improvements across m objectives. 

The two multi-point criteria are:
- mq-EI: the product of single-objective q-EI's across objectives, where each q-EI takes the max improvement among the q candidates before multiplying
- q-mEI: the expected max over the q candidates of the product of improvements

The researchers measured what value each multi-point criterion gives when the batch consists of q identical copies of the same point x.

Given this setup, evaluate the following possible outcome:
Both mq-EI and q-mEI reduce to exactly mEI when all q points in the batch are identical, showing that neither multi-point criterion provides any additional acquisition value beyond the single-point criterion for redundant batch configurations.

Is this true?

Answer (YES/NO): YES